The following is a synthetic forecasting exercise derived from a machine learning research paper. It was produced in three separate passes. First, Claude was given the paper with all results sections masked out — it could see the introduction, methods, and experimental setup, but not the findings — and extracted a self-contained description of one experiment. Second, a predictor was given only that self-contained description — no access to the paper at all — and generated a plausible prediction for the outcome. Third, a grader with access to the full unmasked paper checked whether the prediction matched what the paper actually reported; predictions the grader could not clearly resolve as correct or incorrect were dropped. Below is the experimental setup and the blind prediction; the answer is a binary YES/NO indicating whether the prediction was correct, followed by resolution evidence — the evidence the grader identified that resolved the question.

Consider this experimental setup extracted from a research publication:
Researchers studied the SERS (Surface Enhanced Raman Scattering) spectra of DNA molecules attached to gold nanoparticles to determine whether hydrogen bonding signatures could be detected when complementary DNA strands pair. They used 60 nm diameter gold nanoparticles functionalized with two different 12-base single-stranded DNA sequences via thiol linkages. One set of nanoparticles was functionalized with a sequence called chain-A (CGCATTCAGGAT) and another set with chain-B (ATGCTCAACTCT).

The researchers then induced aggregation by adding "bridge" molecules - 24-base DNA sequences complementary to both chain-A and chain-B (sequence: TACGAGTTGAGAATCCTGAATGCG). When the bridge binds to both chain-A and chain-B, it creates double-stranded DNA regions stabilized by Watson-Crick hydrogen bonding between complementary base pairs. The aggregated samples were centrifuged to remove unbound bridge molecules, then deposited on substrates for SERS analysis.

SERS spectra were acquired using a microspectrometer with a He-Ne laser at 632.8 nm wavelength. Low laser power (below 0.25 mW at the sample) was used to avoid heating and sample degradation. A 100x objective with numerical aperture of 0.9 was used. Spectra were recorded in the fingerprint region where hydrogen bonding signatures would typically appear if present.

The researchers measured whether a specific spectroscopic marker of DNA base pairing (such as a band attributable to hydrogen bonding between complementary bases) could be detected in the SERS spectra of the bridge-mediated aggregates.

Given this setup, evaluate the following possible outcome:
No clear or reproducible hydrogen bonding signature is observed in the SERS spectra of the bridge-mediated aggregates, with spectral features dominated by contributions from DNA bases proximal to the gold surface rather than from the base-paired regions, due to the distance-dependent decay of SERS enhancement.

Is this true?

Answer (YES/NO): YES